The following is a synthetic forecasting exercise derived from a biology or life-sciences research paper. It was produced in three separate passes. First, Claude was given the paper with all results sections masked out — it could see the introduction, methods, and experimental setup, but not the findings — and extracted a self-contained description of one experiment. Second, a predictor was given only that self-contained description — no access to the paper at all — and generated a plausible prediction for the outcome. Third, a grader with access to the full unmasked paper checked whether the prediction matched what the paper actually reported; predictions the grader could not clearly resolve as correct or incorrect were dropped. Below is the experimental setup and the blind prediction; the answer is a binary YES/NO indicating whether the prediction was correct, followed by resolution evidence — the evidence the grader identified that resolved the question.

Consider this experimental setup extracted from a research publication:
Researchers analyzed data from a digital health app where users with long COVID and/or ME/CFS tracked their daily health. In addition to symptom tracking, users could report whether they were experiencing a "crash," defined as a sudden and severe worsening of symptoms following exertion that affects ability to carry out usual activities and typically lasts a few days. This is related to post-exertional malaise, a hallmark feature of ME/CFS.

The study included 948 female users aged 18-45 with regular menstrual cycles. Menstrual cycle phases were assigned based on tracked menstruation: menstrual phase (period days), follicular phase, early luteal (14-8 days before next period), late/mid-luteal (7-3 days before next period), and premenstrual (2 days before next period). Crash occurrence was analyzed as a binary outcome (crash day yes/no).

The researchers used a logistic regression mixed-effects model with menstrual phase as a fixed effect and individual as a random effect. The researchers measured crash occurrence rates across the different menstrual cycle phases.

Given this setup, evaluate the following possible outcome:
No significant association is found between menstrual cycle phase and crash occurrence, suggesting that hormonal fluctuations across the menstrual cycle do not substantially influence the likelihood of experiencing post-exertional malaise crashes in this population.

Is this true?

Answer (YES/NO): NO